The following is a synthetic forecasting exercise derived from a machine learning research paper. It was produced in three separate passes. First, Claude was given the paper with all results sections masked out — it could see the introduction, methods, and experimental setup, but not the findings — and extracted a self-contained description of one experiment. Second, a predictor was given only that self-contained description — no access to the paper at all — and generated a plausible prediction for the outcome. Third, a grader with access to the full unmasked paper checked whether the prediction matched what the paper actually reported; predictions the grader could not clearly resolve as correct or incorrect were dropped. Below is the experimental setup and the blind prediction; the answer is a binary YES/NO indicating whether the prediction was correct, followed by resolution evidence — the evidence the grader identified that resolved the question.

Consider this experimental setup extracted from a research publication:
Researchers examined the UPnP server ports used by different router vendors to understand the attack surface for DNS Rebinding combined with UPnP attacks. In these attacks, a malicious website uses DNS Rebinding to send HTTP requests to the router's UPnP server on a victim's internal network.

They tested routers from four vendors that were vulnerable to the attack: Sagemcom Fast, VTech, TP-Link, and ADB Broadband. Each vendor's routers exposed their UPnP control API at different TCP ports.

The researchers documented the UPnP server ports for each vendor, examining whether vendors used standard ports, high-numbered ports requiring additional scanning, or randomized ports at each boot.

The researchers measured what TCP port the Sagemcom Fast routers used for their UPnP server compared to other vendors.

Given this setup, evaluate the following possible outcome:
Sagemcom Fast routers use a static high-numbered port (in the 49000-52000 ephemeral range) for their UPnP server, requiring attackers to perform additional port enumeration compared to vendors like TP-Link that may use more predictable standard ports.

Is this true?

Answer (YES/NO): NO